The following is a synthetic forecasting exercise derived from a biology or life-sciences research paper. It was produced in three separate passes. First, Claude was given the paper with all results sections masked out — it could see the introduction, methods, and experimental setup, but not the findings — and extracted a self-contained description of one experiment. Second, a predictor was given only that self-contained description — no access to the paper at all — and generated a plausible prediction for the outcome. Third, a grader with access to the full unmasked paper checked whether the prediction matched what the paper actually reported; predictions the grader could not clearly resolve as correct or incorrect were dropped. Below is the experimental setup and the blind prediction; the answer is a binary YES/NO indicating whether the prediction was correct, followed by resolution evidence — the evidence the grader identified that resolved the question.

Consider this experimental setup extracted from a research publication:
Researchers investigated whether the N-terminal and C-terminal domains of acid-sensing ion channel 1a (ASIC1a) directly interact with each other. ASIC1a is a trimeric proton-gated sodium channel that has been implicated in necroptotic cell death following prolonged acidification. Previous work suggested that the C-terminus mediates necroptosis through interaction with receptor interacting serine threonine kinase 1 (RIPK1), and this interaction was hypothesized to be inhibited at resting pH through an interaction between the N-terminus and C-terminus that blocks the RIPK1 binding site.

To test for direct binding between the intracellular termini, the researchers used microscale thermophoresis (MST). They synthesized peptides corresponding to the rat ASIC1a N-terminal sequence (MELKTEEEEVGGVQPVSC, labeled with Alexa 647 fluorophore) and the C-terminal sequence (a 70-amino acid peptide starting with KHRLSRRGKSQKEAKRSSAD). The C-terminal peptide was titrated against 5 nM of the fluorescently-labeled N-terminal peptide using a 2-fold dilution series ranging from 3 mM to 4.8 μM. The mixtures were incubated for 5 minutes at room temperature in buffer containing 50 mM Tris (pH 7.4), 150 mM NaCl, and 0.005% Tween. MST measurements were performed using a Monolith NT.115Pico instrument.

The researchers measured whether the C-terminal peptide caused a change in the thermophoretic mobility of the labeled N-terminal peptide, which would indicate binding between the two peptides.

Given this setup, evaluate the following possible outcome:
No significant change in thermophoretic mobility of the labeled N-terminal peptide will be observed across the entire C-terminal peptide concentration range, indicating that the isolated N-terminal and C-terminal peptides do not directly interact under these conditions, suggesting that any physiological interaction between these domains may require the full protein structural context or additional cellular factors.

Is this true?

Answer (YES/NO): YES